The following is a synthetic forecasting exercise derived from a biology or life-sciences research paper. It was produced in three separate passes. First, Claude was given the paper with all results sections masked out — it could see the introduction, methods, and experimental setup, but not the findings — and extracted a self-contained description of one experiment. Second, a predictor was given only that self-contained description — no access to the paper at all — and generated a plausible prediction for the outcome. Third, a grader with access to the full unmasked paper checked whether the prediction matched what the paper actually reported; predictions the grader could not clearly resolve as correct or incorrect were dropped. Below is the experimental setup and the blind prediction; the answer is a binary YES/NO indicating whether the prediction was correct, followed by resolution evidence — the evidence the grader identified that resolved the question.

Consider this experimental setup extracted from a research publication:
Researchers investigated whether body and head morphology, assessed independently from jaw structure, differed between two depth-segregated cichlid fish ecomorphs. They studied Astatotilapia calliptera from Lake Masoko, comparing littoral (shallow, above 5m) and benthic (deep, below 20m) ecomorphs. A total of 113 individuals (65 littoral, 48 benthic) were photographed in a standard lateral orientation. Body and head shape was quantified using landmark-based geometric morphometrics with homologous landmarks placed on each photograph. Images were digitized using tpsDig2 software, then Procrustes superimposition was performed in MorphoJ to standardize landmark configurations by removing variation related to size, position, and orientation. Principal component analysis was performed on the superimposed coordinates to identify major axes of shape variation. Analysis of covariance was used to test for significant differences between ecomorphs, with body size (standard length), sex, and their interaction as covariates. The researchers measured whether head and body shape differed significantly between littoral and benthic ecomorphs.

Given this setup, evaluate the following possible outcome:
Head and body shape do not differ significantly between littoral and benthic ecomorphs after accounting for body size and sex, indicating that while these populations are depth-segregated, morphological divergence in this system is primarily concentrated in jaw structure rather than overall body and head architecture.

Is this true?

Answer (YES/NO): NO